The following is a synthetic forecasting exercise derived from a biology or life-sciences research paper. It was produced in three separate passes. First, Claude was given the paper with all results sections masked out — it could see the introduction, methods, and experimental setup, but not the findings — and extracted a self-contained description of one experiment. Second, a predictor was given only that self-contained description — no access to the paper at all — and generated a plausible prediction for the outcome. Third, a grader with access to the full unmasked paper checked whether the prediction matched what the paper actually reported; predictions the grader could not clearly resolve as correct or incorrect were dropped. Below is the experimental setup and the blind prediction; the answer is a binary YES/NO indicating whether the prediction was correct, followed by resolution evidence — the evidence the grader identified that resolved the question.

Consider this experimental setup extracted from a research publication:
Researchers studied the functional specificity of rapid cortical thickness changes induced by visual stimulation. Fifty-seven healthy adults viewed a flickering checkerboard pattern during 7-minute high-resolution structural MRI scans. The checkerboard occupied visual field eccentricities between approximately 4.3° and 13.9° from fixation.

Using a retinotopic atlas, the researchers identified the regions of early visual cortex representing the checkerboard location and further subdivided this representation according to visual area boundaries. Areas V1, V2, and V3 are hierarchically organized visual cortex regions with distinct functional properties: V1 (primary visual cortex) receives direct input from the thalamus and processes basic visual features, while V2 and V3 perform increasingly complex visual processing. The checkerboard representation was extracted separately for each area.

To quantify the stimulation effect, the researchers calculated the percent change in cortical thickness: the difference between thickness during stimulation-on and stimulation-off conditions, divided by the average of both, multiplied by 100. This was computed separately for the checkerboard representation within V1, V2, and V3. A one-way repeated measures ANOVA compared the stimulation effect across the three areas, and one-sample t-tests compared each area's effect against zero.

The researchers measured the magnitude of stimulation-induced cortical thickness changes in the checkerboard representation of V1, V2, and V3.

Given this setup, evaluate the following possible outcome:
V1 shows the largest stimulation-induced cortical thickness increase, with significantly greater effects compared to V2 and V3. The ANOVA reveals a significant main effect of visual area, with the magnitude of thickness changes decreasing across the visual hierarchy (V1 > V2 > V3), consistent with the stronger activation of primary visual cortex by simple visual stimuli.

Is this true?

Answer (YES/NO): NO